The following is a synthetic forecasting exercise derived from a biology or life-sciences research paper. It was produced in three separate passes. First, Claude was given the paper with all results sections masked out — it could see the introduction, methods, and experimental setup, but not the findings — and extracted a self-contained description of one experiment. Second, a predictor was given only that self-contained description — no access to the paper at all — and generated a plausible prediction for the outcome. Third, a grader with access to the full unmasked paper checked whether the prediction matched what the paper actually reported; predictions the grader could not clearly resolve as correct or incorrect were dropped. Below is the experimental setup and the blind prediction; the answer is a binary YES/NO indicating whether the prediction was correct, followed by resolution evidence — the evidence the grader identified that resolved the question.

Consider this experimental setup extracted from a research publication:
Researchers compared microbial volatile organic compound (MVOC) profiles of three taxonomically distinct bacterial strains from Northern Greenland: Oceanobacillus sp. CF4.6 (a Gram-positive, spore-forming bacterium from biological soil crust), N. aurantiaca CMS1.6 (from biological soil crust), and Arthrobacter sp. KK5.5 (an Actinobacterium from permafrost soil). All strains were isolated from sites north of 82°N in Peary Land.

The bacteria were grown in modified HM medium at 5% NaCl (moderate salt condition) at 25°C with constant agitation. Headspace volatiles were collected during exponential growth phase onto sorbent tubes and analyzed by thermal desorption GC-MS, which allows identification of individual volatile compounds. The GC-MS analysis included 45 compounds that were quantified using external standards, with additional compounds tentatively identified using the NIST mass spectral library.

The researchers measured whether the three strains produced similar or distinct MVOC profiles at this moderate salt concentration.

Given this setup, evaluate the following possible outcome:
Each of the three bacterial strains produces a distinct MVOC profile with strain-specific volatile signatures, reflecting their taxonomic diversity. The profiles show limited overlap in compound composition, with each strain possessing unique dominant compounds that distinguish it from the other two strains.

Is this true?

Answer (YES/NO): YES